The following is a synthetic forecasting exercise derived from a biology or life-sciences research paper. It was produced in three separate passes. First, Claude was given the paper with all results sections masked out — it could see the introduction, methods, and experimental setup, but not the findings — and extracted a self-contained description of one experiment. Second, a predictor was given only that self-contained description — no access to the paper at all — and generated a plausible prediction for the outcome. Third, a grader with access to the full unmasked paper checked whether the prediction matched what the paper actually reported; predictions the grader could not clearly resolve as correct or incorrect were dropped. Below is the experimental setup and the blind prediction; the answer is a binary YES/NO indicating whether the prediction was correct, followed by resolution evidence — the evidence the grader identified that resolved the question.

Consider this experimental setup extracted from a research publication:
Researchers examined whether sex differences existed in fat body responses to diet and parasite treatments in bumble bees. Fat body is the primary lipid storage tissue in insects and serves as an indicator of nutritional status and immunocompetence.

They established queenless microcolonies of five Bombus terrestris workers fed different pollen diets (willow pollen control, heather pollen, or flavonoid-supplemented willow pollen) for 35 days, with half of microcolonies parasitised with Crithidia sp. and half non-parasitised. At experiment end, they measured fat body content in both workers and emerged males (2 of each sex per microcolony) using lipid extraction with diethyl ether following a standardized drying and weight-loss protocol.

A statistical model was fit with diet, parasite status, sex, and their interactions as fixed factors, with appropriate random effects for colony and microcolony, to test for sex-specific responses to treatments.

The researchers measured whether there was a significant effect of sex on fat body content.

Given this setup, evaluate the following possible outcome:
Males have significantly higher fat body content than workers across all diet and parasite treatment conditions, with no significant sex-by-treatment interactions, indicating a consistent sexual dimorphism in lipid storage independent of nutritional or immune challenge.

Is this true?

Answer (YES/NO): NO